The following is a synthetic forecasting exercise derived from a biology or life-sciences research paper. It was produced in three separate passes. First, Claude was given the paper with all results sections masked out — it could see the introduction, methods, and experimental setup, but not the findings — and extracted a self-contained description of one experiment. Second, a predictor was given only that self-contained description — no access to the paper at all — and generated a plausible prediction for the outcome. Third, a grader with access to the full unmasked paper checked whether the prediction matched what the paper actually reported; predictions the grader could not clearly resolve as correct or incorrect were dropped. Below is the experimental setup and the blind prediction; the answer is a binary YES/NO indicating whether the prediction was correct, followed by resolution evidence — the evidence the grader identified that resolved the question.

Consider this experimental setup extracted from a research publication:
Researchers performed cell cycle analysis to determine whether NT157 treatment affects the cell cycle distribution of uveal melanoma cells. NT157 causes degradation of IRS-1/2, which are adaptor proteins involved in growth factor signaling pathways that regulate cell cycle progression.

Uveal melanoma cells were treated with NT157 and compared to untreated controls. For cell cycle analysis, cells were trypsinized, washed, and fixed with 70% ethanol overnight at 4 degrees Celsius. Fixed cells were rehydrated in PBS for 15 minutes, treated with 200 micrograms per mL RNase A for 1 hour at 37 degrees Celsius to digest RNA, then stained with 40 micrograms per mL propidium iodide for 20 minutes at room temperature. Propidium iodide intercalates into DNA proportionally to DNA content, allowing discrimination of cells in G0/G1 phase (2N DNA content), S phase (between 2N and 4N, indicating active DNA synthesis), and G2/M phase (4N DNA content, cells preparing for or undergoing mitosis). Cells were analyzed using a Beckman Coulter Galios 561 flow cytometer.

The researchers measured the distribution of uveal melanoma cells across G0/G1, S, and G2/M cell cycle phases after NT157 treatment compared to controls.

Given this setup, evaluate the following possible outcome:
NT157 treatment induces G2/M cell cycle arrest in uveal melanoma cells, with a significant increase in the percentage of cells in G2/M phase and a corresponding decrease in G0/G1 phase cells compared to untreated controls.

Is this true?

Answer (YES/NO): NO